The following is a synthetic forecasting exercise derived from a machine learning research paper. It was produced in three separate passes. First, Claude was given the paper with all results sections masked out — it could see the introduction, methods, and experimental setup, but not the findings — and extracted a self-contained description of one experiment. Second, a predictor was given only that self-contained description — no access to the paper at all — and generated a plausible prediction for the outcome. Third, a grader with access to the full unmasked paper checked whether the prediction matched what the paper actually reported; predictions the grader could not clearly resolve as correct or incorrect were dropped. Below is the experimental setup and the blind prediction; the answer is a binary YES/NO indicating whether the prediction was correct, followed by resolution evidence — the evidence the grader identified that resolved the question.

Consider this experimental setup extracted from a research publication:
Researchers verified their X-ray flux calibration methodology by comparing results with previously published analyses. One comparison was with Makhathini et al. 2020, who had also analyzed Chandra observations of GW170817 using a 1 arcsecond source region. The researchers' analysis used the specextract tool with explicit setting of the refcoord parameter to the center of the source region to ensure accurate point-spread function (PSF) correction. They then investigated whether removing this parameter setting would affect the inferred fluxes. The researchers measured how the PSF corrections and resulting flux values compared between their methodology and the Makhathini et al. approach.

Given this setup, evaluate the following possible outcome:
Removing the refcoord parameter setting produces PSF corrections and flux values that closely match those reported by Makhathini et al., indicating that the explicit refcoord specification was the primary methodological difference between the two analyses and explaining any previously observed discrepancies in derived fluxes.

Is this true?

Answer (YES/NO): YES